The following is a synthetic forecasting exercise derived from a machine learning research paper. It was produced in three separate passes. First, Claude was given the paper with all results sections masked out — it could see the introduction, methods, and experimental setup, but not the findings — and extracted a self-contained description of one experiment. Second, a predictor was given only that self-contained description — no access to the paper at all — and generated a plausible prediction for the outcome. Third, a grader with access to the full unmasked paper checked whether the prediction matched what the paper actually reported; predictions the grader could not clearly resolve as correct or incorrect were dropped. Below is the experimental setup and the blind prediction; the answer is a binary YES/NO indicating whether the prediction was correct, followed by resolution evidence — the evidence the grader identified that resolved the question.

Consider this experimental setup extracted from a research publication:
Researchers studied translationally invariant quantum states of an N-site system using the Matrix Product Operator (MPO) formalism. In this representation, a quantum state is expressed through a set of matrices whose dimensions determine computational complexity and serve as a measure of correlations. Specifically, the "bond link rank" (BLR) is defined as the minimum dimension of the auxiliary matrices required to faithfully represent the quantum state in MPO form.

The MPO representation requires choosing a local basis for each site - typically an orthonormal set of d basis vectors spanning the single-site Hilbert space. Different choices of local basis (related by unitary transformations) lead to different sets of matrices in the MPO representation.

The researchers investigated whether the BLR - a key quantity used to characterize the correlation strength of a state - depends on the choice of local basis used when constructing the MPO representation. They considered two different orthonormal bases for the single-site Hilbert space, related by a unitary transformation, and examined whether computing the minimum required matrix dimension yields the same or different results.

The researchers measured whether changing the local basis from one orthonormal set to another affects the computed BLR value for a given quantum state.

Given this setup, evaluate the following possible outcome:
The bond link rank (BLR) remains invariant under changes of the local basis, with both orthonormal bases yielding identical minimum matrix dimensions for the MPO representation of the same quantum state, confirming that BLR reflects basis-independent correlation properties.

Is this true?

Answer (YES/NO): YES